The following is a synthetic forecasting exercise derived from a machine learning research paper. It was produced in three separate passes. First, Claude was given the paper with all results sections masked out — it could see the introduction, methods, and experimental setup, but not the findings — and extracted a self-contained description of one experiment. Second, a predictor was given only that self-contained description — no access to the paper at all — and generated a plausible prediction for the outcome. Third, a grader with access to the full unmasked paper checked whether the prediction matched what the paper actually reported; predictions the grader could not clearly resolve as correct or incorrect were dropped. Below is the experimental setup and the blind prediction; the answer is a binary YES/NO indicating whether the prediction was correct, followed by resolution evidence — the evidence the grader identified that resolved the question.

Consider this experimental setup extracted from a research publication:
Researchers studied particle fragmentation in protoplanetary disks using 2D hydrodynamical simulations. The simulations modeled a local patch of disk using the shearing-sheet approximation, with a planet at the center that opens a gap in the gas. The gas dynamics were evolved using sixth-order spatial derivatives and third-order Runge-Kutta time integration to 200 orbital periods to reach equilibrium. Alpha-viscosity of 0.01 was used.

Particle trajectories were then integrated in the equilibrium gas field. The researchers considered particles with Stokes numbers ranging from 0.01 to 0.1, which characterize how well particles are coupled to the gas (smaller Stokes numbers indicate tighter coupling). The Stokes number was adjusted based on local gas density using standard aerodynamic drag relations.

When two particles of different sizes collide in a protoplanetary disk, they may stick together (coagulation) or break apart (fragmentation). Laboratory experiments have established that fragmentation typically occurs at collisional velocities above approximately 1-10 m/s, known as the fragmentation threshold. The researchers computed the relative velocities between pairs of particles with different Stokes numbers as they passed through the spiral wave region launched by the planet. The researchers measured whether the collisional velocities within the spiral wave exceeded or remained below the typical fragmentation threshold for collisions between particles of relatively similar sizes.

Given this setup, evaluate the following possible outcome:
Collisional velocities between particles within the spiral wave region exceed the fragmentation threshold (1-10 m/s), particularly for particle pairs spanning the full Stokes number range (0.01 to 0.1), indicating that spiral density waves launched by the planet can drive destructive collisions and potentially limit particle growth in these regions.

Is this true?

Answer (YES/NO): YES